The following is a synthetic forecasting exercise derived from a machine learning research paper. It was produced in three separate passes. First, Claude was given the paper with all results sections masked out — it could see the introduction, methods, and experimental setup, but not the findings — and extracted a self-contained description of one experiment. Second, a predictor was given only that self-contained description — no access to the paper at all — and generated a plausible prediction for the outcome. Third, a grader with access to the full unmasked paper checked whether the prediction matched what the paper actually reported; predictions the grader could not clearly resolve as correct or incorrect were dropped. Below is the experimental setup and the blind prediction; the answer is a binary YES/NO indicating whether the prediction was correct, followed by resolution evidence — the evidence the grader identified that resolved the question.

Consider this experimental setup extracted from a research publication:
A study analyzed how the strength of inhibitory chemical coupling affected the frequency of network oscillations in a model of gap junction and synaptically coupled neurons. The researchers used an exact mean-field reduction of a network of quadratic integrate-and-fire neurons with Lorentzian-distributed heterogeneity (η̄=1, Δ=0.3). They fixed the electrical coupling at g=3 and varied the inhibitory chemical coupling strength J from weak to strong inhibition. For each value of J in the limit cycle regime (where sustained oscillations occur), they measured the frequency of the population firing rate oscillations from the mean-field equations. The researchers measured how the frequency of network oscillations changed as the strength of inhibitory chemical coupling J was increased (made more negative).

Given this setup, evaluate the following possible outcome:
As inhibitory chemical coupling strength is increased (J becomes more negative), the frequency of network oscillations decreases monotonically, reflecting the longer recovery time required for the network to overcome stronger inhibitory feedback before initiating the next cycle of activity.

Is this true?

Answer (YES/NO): YES